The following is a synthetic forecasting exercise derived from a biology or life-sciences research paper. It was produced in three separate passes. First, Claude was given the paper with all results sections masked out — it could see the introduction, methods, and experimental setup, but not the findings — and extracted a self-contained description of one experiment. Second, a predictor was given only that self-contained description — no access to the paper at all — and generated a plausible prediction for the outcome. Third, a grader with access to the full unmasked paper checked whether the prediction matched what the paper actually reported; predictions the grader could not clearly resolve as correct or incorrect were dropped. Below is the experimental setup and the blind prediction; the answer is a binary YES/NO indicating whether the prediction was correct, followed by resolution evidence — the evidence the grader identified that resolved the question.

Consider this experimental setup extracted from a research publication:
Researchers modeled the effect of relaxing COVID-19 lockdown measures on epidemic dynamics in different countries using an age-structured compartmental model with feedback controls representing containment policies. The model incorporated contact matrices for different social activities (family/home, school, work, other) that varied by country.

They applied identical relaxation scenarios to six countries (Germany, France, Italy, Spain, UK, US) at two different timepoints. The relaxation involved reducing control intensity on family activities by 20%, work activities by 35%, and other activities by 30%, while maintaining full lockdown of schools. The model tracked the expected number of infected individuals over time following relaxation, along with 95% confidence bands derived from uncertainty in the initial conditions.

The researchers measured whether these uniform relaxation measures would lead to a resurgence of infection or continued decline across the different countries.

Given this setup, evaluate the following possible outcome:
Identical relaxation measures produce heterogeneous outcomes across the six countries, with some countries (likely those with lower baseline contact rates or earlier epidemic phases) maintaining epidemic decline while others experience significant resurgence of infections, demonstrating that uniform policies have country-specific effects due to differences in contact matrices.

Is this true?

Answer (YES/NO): YES